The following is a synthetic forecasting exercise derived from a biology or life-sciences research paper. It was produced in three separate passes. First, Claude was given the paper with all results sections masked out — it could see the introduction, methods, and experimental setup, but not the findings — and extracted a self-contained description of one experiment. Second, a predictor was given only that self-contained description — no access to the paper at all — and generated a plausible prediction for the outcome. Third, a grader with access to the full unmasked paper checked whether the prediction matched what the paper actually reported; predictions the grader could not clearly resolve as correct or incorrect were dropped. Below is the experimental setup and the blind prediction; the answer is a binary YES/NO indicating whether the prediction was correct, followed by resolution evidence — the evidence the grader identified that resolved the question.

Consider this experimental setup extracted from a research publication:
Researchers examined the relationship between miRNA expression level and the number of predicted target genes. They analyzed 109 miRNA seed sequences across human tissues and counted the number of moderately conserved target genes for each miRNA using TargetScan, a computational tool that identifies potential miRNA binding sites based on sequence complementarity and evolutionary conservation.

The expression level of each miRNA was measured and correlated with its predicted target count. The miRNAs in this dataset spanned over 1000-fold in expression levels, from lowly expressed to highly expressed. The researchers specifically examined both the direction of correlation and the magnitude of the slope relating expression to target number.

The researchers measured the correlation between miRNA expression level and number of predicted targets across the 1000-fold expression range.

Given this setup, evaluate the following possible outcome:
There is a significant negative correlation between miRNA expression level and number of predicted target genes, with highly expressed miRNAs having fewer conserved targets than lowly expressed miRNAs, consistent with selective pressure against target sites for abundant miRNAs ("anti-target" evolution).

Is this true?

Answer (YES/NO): NO